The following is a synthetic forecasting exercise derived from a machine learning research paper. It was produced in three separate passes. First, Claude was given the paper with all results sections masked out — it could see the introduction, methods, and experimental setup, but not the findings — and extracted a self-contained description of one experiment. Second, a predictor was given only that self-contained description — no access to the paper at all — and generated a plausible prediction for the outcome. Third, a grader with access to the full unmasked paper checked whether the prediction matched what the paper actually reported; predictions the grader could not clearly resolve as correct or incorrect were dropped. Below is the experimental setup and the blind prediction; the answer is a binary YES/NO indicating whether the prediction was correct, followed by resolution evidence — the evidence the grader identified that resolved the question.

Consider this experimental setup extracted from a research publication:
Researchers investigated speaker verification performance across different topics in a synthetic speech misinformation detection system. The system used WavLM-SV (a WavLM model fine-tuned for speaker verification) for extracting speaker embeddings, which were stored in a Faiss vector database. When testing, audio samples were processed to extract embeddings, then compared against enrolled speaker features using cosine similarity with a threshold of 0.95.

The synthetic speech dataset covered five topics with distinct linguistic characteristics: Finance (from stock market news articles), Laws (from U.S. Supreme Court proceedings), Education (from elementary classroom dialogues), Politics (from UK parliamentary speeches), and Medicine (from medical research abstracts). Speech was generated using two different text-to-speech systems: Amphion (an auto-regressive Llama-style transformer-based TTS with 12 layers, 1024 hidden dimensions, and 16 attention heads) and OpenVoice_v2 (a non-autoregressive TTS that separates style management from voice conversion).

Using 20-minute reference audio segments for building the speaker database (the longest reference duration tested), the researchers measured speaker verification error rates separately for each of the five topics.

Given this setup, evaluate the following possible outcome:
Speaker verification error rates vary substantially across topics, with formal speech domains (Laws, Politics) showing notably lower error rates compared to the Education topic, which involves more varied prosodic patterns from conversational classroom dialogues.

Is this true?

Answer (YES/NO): NO